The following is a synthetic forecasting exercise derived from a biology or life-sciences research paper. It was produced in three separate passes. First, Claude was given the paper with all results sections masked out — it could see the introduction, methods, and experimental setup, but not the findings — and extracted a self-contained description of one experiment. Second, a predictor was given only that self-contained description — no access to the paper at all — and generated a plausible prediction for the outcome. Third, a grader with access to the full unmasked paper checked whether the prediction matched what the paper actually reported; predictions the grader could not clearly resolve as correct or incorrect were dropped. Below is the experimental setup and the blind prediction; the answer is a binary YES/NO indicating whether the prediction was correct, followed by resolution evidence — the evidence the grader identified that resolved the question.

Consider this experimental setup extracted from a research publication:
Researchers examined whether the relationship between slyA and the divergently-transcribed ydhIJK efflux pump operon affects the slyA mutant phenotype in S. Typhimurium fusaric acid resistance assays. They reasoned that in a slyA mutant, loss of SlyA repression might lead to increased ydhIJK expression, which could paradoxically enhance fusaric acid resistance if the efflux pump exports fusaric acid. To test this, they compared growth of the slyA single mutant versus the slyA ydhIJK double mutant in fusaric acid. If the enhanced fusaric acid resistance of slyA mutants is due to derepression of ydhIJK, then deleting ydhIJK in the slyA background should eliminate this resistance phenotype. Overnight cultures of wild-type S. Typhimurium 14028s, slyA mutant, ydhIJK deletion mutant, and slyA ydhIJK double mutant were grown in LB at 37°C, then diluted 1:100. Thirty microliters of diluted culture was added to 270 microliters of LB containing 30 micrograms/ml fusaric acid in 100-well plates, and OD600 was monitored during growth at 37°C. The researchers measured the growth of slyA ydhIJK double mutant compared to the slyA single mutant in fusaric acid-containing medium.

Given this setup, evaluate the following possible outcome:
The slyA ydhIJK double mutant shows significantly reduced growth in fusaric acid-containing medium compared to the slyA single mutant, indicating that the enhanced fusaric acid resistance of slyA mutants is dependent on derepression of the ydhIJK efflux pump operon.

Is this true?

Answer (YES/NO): YES